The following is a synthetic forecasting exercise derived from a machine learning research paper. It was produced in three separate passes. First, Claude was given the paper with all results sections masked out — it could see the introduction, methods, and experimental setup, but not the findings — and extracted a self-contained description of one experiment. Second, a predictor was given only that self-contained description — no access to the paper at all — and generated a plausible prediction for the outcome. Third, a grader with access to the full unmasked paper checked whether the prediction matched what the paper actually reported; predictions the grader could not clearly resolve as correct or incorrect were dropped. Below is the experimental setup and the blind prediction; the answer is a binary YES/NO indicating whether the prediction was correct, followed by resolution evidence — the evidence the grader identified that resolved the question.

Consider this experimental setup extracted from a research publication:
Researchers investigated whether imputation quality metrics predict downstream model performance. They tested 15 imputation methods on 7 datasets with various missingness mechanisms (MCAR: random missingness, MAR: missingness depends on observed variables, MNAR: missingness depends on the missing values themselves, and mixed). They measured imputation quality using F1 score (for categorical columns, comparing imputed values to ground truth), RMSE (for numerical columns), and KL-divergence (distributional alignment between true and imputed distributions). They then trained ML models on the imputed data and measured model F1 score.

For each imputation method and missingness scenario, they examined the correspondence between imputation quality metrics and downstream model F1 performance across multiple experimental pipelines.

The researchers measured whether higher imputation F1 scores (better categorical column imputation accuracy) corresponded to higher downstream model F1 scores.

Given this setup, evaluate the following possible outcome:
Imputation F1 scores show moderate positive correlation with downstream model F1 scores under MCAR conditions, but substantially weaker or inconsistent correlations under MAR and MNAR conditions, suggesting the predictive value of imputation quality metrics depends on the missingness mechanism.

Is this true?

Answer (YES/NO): NO